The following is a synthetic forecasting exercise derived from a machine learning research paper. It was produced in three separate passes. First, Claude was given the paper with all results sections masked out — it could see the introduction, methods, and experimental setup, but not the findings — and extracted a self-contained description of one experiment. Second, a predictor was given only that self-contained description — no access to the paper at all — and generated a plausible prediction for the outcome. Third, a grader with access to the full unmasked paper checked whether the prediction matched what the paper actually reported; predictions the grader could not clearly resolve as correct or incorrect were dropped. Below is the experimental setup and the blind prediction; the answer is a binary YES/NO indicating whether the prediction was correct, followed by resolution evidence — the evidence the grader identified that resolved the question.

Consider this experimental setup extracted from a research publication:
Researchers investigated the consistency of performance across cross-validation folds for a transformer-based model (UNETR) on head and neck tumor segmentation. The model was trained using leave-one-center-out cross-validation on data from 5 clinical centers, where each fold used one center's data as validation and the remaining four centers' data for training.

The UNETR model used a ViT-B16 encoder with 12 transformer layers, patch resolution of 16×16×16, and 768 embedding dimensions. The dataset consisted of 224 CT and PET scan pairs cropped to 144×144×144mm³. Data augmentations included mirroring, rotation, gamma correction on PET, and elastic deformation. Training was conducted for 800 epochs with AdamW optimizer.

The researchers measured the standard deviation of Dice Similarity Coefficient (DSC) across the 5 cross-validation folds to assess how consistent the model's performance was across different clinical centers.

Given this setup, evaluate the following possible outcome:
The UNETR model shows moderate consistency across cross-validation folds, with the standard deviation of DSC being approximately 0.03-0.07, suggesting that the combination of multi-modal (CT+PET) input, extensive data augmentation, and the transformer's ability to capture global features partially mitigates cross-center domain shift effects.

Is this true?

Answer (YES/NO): YES